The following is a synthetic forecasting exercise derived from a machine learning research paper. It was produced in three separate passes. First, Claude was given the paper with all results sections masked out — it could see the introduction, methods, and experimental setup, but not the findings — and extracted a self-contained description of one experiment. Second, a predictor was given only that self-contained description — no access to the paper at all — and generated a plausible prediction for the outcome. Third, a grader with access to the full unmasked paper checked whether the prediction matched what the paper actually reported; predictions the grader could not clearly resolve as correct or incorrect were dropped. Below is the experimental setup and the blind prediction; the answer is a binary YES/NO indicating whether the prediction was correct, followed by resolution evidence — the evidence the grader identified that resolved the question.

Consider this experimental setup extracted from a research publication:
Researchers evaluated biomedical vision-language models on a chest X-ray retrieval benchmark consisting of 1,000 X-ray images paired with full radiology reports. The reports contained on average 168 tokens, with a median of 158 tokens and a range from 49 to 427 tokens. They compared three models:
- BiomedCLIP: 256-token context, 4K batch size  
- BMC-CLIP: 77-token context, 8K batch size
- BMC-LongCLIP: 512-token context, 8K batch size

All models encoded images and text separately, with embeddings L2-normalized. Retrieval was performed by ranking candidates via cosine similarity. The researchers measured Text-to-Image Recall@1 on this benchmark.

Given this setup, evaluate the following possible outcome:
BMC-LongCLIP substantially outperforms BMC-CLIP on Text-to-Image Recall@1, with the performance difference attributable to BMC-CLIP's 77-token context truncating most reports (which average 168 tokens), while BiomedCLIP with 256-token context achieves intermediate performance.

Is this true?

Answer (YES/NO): YES